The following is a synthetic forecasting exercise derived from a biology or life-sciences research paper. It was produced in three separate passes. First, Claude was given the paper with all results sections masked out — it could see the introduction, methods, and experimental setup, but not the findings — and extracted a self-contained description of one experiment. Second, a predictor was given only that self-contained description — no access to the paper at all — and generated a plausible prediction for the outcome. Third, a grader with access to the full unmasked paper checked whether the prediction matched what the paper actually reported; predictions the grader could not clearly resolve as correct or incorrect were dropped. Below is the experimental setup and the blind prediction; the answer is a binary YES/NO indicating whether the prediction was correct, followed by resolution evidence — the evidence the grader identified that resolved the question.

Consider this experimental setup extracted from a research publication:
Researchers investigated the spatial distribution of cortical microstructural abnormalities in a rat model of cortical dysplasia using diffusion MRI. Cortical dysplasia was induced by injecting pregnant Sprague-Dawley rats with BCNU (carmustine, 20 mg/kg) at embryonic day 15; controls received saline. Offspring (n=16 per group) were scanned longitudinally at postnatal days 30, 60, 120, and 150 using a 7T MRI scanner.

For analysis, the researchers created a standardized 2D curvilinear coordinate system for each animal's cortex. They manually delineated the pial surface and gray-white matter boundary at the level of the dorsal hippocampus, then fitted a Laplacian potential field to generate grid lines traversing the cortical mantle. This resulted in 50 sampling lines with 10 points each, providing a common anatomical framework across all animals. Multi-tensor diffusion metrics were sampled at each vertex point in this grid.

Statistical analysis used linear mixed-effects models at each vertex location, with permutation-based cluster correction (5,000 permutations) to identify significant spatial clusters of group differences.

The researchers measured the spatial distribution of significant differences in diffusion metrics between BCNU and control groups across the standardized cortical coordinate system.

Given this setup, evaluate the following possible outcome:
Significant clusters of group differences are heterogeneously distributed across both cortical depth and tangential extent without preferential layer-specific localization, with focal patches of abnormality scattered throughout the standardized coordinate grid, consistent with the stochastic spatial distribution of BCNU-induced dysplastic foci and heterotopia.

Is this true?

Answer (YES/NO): NO